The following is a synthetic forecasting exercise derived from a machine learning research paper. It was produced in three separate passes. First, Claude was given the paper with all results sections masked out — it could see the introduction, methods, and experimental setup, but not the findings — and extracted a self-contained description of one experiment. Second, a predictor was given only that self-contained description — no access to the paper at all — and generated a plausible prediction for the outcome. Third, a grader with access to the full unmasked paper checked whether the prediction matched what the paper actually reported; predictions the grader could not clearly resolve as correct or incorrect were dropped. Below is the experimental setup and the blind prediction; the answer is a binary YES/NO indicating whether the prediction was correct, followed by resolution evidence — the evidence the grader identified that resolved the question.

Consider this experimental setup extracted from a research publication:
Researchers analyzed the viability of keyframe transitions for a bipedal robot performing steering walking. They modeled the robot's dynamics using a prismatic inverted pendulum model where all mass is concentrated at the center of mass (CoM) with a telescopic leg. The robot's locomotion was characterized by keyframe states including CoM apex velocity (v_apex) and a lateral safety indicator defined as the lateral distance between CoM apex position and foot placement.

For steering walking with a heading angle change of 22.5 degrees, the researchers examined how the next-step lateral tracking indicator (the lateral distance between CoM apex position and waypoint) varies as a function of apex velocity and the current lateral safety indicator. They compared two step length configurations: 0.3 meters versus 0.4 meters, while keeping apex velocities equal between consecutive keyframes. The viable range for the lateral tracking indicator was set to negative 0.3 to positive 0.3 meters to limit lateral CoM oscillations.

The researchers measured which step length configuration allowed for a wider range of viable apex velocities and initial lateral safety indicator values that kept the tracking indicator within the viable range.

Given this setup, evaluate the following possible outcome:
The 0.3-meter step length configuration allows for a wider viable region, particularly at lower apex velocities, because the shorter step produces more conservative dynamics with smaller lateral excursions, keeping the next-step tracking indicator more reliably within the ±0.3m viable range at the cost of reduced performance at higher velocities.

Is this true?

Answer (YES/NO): YES